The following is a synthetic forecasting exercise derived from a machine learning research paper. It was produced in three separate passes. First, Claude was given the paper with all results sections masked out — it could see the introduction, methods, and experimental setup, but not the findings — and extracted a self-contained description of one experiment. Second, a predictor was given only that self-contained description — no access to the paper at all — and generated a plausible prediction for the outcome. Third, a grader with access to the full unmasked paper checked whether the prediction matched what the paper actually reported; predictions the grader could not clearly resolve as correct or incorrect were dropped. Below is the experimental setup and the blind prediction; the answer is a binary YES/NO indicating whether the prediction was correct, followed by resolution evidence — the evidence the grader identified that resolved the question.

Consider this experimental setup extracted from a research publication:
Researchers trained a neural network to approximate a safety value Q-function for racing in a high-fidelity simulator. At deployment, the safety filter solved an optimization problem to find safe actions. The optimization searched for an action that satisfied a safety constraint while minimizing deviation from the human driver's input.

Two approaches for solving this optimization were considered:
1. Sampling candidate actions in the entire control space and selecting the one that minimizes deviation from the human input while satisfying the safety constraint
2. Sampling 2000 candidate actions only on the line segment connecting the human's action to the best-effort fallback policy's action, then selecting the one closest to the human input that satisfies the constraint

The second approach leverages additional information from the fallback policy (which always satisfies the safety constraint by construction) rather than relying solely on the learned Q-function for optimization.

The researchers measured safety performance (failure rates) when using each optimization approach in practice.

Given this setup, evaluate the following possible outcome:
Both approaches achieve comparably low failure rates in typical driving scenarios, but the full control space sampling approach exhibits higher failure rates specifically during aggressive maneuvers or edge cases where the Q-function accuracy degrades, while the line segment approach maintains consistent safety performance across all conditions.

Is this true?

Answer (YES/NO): NO